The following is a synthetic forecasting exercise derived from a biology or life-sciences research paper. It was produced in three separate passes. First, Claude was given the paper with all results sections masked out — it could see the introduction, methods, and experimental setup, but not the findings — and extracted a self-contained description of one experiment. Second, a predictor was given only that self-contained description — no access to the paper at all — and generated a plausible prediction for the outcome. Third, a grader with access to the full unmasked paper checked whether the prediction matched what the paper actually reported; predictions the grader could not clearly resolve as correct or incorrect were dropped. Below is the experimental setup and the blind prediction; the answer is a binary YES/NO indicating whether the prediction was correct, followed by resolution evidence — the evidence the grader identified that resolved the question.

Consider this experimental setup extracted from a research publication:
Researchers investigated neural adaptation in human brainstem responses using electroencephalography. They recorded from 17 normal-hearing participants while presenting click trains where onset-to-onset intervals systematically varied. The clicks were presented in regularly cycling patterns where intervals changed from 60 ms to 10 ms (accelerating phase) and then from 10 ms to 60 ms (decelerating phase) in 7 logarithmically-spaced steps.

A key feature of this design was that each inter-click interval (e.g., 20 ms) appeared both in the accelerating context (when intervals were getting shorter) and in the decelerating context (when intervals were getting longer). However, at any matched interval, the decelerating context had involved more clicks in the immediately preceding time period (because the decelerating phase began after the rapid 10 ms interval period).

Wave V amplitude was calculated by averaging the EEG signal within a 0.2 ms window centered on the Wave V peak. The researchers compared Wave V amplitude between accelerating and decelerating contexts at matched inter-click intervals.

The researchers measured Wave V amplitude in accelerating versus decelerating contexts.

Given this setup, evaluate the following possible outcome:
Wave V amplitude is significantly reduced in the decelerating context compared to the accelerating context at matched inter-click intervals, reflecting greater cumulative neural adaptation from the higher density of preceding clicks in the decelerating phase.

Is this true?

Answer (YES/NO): NO